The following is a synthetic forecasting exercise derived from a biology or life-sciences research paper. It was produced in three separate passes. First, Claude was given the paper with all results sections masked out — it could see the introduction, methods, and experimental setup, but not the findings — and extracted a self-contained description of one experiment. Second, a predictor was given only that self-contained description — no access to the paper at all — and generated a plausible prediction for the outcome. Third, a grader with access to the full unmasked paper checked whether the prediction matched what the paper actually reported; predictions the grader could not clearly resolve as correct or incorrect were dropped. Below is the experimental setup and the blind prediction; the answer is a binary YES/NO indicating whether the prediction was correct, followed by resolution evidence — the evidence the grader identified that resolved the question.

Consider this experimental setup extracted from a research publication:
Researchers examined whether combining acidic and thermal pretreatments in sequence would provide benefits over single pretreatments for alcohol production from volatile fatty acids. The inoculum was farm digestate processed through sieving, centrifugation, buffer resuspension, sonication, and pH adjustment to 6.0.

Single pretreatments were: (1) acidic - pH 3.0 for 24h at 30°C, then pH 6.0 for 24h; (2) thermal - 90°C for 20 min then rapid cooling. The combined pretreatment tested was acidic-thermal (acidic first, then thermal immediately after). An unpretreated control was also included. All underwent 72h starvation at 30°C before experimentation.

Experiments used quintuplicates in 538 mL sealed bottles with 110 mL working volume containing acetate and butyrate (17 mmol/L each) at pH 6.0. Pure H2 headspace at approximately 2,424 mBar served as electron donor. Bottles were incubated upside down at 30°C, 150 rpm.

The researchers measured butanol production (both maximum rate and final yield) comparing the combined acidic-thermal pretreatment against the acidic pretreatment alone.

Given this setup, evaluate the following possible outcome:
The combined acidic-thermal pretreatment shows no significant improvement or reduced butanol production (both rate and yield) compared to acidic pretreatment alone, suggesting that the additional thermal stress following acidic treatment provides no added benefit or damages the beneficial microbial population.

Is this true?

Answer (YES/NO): NO